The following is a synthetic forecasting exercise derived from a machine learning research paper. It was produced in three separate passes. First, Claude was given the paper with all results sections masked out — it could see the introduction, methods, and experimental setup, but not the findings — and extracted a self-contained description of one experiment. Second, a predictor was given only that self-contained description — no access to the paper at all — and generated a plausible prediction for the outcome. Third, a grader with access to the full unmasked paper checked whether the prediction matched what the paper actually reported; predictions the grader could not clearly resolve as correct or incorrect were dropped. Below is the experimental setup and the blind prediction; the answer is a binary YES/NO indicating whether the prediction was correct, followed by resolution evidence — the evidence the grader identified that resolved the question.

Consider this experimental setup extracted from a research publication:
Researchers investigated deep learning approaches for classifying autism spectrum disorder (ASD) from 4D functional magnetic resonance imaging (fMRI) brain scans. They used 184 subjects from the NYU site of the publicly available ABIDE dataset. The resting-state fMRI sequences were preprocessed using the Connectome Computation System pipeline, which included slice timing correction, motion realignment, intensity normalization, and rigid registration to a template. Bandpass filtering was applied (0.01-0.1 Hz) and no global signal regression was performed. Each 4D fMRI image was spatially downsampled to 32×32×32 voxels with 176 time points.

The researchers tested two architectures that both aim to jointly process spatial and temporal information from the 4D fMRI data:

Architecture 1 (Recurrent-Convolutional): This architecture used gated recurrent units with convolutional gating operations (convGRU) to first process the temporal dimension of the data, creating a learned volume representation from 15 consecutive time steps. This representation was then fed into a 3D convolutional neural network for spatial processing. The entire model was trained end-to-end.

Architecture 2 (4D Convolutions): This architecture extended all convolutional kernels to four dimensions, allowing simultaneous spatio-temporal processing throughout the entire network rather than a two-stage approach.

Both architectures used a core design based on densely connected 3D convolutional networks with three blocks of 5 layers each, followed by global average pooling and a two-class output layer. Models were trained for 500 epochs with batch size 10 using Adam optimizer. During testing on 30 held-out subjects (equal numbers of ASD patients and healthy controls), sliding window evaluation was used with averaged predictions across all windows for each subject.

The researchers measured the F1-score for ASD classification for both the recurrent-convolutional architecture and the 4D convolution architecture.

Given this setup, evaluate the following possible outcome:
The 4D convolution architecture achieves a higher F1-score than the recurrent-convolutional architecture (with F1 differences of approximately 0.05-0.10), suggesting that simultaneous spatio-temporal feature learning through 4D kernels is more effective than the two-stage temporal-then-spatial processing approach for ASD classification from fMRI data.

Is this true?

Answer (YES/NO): NO